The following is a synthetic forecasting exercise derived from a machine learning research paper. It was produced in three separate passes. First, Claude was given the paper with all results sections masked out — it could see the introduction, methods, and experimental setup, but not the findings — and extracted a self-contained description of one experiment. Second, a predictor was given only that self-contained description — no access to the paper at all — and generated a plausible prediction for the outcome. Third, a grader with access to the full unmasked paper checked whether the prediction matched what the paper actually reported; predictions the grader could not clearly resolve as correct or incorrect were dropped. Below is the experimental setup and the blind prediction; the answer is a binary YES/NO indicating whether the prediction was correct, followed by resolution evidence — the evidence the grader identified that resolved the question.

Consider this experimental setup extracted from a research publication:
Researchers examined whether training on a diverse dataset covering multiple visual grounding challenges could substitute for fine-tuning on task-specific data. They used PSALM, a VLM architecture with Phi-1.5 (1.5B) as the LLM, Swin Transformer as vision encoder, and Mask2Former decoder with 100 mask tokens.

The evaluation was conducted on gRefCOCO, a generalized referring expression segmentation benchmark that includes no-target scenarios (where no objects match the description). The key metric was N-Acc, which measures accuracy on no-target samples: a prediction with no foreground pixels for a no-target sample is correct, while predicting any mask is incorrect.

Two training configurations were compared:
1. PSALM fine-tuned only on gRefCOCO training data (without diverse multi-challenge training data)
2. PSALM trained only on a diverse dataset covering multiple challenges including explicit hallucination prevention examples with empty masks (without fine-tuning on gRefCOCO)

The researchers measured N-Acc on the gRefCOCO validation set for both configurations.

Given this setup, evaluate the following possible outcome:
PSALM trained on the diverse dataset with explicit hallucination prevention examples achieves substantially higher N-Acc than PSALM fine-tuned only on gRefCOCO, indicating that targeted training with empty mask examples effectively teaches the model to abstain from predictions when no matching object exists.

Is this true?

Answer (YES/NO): YES